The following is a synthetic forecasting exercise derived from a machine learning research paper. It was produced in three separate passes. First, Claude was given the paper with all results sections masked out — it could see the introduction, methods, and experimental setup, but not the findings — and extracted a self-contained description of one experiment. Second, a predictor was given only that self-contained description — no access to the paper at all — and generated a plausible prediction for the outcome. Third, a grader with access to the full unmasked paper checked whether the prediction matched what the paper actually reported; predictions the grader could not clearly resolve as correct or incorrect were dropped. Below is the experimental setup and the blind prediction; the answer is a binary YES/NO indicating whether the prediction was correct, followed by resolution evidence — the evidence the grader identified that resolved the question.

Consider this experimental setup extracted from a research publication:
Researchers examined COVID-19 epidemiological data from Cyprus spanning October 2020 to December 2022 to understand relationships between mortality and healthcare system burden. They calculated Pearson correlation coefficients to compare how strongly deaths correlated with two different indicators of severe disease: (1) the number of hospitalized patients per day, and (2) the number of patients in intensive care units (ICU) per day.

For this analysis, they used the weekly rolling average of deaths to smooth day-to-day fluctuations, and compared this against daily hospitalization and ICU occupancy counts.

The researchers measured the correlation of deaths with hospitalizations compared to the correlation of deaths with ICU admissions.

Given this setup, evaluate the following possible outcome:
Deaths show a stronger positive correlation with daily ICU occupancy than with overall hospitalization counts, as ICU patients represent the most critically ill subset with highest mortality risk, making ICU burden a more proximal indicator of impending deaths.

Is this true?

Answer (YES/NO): NO